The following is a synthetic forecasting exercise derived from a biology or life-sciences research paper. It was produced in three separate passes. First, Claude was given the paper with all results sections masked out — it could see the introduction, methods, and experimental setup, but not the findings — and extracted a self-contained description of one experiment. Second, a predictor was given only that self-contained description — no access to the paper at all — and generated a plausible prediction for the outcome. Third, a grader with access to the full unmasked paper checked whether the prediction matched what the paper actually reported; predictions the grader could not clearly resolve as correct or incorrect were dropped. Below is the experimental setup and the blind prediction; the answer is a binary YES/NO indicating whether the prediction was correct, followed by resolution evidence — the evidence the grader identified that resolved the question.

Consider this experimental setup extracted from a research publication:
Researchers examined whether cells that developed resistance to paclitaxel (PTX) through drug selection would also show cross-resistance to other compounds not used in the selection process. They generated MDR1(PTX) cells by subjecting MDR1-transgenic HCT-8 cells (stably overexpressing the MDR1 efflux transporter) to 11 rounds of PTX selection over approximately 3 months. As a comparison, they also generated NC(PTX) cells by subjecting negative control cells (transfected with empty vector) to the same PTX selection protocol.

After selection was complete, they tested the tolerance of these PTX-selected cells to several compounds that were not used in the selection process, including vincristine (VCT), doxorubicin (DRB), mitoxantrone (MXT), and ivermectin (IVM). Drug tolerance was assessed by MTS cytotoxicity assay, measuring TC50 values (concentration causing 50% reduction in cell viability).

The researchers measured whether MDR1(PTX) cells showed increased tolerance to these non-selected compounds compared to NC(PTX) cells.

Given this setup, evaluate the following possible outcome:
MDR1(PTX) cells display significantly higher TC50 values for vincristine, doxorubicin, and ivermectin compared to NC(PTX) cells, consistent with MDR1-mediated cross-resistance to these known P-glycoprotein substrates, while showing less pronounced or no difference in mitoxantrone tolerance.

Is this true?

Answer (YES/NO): NO